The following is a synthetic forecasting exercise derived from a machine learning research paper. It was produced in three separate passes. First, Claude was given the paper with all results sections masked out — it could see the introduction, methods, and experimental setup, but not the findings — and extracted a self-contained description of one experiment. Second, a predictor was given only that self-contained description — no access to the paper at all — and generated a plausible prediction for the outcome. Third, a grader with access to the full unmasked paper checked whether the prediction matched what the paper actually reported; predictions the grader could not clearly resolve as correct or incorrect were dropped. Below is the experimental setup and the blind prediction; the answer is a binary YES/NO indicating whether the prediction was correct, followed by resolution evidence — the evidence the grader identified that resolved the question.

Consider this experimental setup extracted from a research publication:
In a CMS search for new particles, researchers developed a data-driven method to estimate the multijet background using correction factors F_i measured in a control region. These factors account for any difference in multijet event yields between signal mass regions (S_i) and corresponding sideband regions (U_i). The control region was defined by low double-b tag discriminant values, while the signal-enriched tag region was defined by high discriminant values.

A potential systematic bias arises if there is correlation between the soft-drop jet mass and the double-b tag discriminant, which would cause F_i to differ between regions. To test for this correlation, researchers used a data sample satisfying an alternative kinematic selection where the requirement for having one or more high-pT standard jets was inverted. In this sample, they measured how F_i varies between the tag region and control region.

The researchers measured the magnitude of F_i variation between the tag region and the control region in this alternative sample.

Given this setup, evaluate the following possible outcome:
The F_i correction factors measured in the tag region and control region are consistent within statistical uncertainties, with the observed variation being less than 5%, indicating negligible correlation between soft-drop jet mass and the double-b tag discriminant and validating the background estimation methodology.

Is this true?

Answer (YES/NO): NO